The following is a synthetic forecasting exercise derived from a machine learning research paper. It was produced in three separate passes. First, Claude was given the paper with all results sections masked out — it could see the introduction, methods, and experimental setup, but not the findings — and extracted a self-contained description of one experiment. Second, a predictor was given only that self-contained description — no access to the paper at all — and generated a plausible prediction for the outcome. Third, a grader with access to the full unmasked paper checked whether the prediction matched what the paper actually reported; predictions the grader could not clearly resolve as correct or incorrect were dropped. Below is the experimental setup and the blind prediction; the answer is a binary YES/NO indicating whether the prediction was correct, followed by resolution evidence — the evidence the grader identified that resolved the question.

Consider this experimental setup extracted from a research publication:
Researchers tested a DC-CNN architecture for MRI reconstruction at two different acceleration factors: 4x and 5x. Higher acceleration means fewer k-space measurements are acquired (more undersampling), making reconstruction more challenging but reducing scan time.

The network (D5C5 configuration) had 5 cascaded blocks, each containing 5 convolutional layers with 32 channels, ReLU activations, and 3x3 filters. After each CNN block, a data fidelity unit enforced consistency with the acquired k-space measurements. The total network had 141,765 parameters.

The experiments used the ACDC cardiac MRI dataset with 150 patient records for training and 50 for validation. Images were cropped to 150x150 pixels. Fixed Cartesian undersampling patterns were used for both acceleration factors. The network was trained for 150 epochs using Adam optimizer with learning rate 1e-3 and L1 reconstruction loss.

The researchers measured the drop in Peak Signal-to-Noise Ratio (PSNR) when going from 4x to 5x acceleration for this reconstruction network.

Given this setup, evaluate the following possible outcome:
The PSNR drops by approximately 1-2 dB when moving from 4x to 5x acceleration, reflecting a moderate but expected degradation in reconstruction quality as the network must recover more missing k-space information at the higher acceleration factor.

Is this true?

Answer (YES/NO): NO